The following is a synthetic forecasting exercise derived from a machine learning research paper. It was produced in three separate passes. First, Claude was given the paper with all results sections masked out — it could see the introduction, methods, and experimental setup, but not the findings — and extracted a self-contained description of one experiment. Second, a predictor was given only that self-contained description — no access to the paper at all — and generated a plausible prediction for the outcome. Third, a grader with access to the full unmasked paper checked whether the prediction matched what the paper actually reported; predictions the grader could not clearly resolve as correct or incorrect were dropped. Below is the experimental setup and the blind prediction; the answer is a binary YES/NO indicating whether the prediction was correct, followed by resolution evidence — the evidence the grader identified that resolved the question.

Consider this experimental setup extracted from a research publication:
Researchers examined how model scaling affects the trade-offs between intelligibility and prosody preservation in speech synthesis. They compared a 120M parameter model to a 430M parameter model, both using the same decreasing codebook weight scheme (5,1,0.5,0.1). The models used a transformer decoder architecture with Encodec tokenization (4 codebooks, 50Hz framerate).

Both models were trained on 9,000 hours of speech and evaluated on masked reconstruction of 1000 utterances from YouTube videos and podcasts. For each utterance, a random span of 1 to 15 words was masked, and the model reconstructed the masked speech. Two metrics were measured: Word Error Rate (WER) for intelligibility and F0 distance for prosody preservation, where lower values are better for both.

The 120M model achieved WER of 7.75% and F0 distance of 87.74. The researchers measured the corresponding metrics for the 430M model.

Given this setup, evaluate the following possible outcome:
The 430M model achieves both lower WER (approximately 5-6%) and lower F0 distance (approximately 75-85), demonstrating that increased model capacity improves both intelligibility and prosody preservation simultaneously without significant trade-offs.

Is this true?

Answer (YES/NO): NO